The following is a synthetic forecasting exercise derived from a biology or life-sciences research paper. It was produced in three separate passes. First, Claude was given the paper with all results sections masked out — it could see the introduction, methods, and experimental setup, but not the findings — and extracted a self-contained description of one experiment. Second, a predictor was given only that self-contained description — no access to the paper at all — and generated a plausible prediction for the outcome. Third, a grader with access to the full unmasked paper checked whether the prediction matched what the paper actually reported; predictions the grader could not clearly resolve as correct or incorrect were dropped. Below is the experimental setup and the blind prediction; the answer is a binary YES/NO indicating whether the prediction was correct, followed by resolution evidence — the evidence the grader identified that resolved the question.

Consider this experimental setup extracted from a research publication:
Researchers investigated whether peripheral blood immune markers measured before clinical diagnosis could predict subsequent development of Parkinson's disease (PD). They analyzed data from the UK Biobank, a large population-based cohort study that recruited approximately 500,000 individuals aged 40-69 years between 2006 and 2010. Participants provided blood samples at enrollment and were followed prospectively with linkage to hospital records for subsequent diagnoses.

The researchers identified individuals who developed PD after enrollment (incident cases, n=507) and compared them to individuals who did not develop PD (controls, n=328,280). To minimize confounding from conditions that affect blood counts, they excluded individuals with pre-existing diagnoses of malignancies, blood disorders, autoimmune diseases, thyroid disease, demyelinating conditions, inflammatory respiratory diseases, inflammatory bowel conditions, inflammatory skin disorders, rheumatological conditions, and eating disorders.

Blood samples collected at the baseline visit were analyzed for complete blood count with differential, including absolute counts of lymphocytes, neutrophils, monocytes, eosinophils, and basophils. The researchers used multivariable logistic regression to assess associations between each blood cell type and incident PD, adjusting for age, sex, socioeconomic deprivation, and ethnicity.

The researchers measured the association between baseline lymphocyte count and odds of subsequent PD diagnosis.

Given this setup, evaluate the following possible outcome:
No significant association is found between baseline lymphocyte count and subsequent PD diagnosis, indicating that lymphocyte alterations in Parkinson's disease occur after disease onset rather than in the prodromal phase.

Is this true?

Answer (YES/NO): NO